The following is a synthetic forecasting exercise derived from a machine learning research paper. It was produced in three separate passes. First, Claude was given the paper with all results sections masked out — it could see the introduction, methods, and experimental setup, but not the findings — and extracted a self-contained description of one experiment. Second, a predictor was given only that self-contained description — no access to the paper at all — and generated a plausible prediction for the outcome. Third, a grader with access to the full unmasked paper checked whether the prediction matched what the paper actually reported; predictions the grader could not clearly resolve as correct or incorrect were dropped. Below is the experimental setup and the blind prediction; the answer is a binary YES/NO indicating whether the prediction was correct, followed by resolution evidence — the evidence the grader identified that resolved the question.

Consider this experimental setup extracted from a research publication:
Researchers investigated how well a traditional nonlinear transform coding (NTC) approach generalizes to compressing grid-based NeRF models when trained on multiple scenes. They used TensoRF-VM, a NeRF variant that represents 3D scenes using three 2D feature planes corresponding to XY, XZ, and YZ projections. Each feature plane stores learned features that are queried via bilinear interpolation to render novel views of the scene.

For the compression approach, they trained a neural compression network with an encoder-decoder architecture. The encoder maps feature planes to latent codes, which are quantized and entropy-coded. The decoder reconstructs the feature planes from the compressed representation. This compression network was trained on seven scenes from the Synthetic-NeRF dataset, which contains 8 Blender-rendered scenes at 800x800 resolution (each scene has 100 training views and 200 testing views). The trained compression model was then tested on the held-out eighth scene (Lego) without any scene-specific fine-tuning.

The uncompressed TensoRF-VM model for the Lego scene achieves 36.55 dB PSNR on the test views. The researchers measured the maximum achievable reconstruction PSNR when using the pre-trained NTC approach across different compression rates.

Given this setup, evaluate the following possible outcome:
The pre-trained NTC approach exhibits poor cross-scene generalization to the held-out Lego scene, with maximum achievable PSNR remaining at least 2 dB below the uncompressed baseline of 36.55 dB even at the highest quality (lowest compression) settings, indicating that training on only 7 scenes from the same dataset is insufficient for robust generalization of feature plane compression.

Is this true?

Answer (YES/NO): YES